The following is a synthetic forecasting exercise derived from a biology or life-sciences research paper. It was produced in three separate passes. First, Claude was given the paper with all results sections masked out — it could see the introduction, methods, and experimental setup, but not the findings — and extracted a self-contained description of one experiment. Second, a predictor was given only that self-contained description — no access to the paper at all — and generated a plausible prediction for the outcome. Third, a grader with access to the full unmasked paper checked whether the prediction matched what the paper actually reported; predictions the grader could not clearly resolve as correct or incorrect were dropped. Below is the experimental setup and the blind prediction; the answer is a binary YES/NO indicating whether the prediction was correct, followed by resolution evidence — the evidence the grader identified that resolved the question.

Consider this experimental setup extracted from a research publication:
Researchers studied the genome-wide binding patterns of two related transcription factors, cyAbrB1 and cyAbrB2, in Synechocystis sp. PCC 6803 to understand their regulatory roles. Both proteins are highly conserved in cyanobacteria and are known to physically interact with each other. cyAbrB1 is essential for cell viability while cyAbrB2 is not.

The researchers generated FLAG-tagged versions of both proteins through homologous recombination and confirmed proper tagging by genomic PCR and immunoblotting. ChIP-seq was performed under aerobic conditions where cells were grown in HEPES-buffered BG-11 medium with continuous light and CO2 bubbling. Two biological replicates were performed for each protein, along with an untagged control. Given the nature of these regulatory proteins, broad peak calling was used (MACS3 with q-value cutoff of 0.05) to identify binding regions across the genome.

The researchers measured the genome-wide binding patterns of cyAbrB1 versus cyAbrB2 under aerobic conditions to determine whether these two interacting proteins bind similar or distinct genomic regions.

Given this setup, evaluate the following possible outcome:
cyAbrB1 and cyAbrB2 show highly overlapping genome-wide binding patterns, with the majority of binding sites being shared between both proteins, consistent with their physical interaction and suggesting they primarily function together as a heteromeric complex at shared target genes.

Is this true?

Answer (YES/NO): YES